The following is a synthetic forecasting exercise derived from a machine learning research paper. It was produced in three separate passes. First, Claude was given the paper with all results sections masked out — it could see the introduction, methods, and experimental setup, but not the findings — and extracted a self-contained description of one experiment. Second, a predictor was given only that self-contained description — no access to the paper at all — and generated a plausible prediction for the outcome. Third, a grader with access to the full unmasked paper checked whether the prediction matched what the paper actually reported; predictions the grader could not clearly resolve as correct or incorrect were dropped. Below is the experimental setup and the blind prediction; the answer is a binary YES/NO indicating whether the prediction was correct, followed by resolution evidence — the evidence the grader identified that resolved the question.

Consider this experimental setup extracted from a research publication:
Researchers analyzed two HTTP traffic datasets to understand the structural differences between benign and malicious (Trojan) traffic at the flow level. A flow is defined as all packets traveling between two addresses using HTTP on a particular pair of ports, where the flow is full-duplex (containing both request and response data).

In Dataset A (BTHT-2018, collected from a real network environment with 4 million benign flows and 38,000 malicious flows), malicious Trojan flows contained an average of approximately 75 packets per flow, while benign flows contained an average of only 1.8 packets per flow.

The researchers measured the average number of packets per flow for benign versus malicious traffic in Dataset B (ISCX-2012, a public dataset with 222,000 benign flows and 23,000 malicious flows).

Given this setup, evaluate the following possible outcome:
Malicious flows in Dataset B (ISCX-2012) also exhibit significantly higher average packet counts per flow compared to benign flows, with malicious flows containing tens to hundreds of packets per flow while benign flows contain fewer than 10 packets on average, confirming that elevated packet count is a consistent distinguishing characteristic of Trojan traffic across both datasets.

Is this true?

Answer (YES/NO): NO